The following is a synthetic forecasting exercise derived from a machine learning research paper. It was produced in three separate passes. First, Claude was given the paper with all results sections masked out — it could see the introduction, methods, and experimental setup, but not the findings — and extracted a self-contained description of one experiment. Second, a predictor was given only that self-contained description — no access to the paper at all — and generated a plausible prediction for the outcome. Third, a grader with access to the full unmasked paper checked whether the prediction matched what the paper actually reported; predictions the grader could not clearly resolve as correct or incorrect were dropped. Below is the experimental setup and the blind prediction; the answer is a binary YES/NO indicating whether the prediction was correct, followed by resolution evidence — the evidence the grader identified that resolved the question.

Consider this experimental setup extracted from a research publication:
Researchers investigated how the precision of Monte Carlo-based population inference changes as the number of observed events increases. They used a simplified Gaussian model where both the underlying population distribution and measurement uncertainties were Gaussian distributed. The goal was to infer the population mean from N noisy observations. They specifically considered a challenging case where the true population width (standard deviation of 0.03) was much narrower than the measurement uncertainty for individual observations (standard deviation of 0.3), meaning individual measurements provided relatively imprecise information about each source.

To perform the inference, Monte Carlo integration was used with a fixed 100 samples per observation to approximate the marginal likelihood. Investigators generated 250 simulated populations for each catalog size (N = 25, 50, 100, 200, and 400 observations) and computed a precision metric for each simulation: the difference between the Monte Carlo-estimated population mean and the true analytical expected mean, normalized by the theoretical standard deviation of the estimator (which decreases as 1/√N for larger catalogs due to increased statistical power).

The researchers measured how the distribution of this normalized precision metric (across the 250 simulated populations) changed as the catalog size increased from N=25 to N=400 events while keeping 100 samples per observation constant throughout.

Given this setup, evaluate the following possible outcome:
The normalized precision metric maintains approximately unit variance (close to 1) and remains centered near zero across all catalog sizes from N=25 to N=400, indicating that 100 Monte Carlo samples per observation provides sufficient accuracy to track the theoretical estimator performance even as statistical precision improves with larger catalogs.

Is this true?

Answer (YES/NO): NO